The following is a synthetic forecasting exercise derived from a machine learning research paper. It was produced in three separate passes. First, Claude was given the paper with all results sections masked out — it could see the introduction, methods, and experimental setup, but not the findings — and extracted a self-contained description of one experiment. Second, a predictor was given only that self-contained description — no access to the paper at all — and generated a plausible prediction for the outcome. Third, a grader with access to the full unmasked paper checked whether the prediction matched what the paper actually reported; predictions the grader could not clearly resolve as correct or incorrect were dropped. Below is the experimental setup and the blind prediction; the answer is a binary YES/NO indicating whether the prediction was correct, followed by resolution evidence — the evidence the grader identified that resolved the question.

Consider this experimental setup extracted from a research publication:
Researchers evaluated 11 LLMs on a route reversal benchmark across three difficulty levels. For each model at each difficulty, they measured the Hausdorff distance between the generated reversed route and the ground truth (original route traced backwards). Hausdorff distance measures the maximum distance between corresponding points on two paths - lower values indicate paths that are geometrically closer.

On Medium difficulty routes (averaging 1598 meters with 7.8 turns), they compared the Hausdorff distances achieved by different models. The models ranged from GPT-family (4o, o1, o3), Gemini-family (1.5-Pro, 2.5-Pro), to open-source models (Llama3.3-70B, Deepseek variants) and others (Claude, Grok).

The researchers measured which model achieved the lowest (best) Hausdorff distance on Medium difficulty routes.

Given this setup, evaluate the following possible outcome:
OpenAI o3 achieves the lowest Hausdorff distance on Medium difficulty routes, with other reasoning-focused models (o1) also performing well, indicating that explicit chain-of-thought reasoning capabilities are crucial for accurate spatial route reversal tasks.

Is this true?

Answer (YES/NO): NO